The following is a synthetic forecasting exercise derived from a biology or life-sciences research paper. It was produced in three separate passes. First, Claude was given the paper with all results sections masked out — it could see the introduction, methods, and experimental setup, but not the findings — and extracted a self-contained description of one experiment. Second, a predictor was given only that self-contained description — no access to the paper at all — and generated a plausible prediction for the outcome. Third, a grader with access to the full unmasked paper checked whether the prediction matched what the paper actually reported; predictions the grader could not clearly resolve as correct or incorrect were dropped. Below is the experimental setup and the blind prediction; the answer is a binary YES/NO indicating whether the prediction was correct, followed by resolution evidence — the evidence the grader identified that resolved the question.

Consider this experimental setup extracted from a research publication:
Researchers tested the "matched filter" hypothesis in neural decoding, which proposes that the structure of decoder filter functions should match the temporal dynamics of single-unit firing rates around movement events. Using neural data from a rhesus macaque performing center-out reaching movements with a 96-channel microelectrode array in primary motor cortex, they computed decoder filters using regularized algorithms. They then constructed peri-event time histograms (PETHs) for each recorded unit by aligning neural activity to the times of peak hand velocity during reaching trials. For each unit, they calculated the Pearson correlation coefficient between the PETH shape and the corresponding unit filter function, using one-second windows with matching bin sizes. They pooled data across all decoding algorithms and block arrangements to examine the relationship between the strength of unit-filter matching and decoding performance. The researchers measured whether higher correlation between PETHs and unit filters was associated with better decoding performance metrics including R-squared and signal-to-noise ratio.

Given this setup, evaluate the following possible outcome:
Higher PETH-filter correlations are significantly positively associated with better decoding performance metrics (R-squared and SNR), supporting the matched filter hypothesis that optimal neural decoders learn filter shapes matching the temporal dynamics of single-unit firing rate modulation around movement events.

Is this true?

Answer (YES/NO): YES